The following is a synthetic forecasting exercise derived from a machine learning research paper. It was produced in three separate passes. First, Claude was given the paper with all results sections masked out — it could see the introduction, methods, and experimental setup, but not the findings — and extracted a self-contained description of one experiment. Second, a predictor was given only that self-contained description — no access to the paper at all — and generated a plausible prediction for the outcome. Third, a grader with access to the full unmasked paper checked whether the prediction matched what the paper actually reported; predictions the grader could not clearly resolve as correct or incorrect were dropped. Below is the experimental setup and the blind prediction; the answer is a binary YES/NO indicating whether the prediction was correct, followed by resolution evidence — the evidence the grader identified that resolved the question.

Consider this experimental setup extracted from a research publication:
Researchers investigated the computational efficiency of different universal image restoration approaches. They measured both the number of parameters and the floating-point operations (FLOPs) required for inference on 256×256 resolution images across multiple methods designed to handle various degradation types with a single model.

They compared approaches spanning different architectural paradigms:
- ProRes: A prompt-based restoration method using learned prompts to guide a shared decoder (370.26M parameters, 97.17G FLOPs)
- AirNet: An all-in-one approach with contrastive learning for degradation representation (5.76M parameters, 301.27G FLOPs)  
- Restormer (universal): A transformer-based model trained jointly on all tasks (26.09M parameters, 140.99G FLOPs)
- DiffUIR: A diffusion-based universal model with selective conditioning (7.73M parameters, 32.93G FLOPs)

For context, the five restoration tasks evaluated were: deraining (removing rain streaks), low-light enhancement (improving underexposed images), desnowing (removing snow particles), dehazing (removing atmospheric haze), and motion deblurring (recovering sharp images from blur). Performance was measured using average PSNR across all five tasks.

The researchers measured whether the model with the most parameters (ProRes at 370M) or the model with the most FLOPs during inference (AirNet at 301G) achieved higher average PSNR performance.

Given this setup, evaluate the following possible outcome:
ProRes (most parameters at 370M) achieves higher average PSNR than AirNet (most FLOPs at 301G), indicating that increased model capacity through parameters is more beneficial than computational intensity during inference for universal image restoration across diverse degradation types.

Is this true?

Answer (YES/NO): YES